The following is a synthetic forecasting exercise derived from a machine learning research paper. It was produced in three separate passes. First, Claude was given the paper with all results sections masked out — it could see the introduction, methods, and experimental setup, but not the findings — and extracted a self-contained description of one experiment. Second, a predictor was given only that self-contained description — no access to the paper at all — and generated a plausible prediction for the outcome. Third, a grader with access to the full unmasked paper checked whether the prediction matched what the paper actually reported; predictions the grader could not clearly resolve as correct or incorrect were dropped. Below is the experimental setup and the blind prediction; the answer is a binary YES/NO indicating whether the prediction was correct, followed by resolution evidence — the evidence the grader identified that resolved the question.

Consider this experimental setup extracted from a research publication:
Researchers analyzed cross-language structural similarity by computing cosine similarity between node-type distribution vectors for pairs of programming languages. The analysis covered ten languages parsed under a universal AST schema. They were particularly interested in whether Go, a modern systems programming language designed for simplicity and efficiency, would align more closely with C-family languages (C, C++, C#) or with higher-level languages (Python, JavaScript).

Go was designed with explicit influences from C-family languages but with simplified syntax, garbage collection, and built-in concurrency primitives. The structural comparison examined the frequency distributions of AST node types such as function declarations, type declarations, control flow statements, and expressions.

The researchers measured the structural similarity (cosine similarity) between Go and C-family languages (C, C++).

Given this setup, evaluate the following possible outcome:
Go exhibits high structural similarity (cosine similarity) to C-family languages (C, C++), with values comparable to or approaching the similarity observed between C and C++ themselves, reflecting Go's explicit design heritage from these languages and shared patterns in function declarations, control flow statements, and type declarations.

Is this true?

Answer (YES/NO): NO